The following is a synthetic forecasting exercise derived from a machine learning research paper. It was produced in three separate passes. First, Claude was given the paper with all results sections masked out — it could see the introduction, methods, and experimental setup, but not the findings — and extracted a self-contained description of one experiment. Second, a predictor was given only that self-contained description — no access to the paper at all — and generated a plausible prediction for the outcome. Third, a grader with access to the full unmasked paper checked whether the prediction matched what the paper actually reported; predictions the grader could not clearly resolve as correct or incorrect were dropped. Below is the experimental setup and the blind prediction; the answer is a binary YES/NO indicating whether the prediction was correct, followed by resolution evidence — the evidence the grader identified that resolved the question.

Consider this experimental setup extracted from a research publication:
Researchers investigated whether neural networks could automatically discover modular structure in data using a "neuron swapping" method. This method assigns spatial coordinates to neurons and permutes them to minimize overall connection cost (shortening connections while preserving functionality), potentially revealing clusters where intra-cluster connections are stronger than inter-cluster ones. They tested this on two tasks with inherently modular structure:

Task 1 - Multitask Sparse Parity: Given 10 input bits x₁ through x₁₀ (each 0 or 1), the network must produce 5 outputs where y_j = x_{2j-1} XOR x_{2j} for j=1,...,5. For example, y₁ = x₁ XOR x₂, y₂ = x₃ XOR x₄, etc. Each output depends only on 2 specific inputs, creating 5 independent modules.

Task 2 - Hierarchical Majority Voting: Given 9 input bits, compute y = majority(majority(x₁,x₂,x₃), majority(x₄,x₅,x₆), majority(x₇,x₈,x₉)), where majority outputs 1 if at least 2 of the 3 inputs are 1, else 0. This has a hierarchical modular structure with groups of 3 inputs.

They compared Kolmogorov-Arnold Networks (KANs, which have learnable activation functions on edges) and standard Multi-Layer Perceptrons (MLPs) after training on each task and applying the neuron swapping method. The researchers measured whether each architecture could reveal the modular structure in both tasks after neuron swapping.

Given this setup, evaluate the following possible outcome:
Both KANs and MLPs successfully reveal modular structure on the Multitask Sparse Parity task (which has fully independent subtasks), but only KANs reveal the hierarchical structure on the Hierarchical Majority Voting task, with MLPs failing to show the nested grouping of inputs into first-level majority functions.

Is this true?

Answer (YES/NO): YES